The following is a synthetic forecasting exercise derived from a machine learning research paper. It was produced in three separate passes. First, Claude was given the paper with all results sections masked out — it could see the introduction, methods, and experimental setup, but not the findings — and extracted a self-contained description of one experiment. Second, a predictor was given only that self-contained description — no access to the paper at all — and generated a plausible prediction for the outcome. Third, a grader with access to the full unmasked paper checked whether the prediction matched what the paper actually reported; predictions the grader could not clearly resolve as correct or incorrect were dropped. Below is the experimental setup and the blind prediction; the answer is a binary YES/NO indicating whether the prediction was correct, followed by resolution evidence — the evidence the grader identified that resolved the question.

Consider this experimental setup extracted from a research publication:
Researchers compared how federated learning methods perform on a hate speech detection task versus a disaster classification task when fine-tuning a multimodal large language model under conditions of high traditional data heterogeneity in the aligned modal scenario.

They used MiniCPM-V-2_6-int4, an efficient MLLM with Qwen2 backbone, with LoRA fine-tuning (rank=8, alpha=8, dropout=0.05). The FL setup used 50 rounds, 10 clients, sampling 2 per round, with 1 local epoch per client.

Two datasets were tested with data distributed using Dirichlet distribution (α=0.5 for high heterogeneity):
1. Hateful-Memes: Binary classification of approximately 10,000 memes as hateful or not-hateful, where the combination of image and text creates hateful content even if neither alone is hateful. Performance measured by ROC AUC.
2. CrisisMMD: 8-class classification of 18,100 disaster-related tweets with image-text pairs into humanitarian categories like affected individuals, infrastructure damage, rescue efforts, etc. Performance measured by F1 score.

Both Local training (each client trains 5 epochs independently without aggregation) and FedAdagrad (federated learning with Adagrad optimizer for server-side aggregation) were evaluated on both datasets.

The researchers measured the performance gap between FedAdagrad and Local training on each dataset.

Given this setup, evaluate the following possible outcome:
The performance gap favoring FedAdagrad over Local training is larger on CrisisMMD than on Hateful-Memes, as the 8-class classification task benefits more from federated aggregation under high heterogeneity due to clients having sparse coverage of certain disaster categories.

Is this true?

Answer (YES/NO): YES